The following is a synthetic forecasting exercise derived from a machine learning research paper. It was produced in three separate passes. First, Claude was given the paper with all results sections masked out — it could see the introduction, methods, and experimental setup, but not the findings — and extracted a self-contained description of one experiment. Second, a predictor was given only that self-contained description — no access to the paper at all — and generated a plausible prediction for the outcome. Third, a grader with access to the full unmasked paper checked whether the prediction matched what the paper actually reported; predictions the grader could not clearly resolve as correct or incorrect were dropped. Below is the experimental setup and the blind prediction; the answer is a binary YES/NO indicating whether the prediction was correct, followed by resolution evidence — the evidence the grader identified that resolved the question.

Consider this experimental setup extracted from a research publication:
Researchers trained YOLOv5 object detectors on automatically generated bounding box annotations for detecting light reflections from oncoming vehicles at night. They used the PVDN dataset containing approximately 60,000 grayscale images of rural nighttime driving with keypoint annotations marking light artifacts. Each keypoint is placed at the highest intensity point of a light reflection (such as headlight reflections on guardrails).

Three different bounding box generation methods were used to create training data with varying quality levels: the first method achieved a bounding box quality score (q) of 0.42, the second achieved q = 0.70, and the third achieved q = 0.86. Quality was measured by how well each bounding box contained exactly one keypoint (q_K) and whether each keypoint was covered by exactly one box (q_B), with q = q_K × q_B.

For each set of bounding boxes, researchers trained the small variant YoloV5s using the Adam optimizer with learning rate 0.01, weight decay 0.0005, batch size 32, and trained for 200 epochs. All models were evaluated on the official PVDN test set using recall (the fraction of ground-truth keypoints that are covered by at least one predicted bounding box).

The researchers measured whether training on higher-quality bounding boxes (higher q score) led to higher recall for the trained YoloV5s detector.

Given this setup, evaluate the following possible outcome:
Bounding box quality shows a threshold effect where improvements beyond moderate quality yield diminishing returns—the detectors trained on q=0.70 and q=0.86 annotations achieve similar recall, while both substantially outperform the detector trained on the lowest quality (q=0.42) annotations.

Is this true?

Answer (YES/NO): NO